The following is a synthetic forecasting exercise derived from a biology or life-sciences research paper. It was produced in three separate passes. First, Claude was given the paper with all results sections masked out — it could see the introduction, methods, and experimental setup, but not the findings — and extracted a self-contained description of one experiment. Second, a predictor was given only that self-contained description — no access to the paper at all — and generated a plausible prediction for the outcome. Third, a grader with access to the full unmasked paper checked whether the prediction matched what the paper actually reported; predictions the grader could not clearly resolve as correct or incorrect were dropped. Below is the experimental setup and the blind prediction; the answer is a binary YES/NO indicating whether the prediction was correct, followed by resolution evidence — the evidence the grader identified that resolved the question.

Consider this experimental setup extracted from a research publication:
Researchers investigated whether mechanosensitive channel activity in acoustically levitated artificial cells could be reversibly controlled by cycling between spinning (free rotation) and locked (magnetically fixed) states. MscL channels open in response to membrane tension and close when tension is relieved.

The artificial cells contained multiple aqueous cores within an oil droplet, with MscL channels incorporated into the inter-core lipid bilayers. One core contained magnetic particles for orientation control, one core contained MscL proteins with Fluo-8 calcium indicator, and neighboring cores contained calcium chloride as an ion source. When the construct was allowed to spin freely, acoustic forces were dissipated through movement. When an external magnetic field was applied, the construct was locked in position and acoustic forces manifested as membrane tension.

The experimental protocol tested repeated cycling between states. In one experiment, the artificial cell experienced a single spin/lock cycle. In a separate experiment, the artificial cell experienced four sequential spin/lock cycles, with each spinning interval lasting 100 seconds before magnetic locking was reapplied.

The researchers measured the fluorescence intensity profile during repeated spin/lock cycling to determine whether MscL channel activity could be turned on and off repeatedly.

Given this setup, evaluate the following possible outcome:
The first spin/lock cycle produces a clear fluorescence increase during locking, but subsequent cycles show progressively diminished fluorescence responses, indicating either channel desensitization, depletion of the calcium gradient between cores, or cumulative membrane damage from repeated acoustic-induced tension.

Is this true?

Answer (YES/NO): NO